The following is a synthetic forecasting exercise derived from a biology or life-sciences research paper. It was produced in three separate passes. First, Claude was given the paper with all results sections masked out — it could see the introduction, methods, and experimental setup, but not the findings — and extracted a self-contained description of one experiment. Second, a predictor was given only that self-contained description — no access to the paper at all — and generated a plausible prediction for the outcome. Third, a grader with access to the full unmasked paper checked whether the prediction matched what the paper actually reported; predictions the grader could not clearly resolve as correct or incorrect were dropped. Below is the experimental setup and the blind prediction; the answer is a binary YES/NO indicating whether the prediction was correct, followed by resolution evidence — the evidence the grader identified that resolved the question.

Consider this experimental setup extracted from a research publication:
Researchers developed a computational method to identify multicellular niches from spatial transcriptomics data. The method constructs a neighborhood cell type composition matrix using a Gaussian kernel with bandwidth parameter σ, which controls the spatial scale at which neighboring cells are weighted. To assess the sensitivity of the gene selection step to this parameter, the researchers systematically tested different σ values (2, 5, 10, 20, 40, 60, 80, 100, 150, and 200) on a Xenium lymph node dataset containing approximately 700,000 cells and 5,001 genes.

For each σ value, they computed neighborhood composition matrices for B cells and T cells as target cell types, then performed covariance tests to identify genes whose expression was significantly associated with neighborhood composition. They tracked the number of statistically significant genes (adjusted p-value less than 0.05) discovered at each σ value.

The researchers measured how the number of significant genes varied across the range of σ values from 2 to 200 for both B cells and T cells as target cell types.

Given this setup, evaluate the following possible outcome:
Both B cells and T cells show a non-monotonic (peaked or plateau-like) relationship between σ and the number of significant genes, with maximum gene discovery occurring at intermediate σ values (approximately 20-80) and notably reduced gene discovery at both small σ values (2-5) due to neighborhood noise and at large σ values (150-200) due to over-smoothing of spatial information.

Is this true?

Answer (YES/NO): NO